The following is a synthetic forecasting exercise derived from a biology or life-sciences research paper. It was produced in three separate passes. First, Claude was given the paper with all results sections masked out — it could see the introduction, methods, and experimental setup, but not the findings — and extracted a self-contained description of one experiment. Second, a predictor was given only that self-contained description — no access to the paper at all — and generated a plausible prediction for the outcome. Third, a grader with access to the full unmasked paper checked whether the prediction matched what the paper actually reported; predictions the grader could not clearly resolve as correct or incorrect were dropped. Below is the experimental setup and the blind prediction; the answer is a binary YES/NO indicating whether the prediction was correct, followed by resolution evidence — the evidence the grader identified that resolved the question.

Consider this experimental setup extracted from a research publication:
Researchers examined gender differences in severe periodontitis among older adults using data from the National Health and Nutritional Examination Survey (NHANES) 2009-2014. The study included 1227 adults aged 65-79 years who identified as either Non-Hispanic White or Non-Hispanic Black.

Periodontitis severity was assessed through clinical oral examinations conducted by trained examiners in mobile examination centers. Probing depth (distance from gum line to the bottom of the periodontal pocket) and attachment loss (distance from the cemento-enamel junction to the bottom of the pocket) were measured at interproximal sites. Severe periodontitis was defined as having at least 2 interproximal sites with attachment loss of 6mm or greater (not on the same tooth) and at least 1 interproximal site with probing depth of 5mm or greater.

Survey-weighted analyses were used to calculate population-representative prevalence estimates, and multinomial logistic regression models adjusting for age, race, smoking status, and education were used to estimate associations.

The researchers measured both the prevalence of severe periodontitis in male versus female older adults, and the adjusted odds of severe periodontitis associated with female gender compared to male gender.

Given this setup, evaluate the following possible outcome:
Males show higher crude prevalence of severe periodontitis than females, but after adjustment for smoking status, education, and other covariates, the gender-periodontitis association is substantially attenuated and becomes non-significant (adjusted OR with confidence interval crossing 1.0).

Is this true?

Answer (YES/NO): NO